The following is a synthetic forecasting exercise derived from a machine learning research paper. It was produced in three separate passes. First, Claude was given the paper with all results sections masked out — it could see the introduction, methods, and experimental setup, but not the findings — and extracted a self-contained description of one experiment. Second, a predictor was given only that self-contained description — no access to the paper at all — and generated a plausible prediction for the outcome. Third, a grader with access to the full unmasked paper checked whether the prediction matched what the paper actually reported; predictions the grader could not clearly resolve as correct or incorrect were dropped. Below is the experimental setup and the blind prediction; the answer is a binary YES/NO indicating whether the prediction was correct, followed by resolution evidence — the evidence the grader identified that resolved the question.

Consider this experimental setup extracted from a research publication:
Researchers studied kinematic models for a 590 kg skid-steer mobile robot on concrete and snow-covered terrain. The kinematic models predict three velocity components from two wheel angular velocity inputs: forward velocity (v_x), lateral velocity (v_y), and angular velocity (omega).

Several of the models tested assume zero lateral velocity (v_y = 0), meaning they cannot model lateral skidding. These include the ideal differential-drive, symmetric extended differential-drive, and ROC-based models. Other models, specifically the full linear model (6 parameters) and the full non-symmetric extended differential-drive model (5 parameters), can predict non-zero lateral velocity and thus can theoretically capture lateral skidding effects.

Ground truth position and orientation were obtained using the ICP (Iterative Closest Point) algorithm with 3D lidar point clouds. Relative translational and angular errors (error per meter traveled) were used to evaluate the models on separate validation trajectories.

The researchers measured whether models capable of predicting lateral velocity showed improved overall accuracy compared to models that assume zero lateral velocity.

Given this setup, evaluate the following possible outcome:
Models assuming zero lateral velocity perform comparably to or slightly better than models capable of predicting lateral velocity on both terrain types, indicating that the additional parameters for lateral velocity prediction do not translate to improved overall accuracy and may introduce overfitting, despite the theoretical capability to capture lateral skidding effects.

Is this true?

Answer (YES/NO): YES